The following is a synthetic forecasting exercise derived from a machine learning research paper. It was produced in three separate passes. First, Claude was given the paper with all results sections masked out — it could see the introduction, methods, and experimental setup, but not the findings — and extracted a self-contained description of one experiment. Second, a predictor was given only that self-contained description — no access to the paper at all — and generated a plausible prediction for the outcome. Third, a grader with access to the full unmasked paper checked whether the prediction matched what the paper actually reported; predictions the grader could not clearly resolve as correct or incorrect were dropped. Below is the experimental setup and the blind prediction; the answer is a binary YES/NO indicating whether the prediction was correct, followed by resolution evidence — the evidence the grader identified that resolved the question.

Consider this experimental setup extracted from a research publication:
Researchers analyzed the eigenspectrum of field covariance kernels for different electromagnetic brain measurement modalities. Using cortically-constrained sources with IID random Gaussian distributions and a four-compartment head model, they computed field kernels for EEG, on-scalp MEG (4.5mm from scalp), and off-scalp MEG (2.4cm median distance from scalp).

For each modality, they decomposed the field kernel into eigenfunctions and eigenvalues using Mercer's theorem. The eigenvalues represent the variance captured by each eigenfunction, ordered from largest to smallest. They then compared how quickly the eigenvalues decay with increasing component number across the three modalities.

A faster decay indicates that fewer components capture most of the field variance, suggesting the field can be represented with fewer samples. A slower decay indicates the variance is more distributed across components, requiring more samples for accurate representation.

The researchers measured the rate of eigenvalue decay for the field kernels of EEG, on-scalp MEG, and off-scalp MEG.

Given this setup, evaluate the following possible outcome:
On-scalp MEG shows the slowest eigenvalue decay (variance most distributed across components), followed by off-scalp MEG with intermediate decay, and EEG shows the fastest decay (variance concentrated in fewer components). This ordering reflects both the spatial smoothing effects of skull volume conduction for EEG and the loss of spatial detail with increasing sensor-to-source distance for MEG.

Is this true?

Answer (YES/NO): YES